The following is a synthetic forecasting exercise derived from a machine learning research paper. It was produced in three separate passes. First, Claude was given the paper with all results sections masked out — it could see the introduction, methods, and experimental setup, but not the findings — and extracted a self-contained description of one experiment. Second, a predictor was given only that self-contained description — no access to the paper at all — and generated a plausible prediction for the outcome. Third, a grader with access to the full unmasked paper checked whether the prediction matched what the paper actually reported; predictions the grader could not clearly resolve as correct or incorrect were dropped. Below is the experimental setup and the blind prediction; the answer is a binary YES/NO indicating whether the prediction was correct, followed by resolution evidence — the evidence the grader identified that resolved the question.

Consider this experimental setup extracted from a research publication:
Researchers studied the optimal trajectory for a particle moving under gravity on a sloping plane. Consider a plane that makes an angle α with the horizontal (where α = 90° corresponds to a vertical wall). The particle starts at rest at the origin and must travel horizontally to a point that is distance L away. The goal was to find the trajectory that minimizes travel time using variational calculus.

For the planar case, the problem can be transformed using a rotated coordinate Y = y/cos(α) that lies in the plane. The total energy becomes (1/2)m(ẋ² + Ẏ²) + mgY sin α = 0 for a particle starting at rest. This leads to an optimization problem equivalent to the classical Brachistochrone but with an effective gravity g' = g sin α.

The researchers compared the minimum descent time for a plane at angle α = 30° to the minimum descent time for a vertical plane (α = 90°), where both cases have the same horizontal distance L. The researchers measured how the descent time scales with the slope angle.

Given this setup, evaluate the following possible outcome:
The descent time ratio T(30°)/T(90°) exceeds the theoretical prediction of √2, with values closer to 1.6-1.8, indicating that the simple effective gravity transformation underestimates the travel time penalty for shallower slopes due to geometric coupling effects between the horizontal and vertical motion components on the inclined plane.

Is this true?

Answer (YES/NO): NO